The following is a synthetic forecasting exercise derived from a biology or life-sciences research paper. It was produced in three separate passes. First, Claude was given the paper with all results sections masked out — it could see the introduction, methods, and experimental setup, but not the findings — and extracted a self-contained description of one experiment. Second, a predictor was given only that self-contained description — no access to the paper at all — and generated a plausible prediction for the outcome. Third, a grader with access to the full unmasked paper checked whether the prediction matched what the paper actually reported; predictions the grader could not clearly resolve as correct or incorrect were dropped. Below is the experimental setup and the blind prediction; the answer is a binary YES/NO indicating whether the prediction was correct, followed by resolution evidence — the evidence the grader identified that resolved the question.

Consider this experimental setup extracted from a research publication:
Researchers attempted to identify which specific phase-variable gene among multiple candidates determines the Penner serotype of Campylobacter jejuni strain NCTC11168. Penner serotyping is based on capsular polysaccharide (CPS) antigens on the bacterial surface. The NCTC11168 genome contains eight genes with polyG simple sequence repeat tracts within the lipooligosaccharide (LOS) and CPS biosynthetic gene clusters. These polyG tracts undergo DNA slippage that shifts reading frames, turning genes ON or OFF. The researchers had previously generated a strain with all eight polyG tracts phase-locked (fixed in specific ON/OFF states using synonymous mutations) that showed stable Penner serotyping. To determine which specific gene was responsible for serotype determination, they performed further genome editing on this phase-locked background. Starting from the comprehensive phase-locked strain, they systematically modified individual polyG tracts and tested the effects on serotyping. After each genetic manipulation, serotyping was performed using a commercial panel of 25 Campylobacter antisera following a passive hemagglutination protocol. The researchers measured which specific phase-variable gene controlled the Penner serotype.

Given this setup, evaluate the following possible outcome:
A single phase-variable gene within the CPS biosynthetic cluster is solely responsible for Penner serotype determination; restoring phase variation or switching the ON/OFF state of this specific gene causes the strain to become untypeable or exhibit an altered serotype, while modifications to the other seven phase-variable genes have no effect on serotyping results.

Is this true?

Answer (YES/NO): NO